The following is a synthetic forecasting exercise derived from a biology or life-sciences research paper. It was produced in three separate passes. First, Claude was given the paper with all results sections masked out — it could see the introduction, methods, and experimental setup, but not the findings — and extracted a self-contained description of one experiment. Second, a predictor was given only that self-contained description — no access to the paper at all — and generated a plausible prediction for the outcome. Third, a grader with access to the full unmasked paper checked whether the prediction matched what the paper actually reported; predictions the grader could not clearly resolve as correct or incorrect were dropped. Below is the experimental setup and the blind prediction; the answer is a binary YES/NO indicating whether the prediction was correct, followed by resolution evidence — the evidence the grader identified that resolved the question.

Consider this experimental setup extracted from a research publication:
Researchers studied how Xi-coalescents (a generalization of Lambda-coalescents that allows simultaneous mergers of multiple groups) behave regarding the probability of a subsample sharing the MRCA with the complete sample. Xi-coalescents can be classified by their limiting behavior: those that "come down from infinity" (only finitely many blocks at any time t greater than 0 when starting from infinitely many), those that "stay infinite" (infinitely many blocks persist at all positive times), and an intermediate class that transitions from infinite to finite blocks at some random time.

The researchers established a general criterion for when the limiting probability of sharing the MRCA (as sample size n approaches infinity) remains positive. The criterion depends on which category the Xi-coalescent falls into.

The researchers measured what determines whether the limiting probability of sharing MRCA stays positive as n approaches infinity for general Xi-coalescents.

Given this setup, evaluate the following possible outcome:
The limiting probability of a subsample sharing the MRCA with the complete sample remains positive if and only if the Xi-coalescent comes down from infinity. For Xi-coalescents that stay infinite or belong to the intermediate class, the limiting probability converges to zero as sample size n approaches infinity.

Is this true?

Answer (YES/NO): NO